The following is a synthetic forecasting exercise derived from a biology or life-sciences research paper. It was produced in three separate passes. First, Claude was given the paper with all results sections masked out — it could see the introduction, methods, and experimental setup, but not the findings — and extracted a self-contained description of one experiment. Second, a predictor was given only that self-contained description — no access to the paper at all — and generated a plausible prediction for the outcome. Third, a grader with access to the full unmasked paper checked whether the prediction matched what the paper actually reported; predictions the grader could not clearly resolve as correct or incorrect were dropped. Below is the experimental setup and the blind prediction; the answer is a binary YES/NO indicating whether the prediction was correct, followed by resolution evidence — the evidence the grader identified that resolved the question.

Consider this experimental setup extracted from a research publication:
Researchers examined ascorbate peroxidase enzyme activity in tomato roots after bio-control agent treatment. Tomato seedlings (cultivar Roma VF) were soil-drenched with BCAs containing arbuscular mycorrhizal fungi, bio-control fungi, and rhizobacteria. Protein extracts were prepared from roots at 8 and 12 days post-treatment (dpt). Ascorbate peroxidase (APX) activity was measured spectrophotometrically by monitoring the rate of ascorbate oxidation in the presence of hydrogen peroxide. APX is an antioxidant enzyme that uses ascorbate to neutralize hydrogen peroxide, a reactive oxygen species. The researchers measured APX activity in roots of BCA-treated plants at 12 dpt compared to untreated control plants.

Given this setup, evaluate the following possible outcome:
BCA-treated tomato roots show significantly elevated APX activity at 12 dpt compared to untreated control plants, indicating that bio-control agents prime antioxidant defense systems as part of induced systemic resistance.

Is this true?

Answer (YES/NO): NO